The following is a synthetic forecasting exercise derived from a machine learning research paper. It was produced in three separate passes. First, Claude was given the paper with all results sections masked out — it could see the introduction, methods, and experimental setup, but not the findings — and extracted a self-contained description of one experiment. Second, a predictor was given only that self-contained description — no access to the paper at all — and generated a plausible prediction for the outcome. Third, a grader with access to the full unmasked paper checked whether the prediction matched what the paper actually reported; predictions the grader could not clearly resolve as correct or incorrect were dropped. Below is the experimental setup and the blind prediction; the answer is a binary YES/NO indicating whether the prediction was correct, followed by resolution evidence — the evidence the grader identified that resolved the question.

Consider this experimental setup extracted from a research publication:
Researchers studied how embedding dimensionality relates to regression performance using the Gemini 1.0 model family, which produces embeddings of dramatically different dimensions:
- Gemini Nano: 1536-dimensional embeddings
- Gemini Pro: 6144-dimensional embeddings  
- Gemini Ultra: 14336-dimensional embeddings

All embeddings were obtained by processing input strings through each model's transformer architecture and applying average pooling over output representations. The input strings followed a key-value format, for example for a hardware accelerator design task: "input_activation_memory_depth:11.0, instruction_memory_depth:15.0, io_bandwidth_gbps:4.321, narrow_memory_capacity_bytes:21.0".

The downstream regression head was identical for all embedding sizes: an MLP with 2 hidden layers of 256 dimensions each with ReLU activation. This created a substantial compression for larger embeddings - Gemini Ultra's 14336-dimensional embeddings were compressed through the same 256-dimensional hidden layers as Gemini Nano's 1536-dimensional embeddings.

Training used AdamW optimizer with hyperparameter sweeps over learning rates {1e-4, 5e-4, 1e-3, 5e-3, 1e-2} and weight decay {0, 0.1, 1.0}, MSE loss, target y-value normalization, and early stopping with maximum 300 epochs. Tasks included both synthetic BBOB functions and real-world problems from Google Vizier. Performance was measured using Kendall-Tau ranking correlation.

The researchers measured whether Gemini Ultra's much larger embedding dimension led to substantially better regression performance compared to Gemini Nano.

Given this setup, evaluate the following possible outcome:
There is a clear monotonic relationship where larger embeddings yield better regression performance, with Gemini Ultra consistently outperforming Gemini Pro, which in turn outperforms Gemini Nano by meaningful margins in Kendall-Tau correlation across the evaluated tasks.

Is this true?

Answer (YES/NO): NO